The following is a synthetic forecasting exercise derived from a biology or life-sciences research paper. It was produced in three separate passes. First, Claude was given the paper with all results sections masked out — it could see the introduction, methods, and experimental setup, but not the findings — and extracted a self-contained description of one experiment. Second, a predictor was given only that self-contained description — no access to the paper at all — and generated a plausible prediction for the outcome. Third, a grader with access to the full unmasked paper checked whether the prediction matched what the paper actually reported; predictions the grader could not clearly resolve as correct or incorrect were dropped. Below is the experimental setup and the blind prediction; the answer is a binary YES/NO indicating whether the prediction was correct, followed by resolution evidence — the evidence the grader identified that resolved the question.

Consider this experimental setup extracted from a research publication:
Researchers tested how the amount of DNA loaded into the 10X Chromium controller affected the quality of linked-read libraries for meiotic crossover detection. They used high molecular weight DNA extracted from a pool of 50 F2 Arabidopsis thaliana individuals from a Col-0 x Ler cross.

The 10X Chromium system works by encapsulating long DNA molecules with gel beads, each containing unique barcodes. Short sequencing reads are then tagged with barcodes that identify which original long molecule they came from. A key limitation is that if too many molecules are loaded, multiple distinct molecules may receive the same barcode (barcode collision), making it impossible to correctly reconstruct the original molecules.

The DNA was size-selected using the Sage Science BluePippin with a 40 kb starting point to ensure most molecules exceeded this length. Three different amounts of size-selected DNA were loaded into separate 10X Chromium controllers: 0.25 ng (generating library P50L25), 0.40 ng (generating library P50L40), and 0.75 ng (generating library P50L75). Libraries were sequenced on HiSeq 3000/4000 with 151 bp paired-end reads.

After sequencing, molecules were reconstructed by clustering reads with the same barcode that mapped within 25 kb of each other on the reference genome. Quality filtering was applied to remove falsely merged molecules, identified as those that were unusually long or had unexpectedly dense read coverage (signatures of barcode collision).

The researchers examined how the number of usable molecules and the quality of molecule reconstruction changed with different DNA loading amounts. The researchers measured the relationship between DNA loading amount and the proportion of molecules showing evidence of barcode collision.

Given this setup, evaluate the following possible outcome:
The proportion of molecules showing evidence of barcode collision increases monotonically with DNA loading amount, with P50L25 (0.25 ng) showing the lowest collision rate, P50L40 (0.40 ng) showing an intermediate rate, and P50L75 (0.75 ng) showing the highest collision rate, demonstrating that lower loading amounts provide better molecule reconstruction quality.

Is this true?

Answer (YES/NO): YES